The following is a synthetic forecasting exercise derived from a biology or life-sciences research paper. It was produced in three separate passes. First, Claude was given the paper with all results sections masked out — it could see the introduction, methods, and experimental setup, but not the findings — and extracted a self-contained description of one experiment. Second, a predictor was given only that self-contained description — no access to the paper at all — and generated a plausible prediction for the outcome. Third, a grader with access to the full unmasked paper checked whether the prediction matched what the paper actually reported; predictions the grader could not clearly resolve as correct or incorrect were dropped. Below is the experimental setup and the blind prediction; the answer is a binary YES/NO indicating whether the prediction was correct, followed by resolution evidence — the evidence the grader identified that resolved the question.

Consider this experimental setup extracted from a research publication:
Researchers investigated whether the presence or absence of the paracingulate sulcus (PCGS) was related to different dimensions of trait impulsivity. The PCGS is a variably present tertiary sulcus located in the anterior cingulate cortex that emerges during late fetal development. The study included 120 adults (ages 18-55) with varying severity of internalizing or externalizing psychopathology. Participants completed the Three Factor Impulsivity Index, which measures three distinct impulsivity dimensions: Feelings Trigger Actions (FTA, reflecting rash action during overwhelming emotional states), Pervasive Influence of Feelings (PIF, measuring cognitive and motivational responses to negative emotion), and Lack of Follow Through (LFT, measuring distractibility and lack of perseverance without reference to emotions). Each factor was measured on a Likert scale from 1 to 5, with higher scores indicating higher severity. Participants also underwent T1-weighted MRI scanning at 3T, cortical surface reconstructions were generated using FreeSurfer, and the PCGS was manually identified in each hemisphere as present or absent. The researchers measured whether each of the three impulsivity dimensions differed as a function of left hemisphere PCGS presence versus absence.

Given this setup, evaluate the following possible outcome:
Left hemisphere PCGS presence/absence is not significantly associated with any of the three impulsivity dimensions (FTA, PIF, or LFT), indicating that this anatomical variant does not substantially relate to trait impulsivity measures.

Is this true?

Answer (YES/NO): NO